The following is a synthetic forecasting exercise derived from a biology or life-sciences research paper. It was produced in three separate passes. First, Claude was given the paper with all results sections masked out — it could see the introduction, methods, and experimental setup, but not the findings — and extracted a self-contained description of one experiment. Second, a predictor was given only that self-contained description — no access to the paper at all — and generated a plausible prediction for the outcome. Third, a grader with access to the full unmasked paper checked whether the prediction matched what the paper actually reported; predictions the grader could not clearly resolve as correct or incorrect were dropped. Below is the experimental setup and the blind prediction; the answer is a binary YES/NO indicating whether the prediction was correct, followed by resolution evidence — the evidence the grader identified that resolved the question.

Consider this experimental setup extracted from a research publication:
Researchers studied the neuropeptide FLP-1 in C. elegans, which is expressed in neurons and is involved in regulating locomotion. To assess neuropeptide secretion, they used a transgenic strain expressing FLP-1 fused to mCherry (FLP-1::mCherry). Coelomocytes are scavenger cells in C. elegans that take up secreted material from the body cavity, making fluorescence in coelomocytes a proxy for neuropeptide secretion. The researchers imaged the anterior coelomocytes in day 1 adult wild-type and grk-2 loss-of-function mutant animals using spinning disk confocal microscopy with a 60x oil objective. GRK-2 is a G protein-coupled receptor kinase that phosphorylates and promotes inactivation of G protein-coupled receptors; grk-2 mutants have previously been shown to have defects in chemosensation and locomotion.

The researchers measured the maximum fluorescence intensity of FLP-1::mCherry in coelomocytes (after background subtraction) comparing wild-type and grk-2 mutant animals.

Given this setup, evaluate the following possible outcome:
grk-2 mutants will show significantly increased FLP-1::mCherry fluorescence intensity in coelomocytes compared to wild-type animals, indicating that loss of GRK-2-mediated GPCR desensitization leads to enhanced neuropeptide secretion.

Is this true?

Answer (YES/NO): YES